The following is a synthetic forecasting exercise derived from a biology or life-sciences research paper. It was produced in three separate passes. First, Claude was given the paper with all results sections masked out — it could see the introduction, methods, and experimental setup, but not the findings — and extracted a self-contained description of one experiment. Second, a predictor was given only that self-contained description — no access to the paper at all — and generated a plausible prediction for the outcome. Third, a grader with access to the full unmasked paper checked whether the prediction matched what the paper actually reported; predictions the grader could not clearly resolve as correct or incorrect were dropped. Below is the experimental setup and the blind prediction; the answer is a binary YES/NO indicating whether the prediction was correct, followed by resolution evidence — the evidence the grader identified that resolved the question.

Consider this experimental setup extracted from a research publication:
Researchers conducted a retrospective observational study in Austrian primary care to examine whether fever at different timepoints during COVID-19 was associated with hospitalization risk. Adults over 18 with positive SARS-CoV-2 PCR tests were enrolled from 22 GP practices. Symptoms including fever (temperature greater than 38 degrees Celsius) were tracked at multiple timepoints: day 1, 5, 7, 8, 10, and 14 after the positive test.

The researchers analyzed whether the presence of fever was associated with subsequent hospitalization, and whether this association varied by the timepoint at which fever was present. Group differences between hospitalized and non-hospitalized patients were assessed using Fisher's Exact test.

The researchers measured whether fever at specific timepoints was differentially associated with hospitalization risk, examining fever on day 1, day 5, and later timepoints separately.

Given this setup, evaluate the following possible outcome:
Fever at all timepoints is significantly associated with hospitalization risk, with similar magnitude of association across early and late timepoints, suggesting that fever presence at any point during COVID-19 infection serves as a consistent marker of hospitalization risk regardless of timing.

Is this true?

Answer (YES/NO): NO